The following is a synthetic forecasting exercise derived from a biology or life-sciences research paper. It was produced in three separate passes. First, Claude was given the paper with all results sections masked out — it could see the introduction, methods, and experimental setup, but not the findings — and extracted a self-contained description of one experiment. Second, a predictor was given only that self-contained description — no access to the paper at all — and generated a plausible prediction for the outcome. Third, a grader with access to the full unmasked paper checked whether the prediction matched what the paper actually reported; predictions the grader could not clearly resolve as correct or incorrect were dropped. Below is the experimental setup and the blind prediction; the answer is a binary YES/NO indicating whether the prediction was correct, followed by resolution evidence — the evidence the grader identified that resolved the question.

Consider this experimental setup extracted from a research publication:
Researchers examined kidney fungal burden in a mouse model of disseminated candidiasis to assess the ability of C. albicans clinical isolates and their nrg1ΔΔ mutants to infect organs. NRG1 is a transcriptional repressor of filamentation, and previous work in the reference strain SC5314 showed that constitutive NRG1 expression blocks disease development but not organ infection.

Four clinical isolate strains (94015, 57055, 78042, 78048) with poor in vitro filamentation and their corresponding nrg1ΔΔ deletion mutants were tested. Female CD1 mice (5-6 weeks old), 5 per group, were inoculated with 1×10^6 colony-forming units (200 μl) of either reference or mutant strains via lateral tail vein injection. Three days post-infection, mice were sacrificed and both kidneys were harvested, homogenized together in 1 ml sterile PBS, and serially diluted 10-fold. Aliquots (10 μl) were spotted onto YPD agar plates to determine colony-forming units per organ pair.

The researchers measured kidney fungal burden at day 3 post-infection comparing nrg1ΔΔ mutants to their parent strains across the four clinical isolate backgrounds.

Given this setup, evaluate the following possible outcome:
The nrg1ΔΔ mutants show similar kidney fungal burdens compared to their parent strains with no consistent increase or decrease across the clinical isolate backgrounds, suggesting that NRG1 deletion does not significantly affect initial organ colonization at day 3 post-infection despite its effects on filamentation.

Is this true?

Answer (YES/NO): NO